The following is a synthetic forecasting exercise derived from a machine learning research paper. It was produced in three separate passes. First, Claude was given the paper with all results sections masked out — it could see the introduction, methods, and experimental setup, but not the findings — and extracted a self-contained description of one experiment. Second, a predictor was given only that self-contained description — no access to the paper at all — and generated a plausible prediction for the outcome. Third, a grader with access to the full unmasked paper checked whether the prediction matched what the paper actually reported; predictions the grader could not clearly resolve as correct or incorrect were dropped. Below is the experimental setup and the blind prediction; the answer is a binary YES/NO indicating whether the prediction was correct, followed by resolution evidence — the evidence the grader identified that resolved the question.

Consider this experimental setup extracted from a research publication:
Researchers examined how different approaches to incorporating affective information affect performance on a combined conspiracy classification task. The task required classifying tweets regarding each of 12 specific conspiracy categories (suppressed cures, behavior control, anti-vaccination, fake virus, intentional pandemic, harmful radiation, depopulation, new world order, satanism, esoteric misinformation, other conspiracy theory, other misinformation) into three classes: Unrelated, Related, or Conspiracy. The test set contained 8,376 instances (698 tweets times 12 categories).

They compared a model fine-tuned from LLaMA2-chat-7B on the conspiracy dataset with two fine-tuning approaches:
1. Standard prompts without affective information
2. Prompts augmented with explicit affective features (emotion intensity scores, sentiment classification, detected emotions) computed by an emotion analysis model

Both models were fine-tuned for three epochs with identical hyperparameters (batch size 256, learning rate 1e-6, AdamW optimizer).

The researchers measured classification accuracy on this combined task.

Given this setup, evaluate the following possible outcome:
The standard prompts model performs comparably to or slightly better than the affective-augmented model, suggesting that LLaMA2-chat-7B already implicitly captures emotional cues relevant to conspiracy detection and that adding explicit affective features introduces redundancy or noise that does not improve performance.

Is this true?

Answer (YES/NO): NO